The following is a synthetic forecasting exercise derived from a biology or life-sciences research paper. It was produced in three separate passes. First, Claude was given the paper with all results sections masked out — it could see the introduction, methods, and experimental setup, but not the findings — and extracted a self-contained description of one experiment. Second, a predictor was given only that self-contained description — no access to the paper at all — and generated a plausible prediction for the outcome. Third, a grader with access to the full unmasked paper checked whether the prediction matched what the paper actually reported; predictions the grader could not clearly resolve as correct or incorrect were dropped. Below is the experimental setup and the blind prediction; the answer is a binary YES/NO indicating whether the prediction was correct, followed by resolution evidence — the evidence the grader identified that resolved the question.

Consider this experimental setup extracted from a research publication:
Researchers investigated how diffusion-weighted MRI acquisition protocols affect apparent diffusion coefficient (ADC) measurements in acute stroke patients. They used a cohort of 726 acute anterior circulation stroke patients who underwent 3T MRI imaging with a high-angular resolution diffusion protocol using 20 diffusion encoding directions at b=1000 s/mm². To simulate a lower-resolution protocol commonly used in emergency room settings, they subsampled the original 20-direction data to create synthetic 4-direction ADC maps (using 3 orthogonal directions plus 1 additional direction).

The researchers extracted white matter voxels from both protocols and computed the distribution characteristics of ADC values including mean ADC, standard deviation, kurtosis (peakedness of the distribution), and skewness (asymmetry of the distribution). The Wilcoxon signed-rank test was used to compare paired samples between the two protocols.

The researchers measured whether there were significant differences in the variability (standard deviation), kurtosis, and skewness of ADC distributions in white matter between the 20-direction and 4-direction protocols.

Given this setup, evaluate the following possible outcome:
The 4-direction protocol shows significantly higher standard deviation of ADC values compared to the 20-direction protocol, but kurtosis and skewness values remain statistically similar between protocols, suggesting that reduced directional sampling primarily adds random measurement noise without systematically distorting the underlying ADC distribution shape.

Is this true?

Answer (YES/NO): NO